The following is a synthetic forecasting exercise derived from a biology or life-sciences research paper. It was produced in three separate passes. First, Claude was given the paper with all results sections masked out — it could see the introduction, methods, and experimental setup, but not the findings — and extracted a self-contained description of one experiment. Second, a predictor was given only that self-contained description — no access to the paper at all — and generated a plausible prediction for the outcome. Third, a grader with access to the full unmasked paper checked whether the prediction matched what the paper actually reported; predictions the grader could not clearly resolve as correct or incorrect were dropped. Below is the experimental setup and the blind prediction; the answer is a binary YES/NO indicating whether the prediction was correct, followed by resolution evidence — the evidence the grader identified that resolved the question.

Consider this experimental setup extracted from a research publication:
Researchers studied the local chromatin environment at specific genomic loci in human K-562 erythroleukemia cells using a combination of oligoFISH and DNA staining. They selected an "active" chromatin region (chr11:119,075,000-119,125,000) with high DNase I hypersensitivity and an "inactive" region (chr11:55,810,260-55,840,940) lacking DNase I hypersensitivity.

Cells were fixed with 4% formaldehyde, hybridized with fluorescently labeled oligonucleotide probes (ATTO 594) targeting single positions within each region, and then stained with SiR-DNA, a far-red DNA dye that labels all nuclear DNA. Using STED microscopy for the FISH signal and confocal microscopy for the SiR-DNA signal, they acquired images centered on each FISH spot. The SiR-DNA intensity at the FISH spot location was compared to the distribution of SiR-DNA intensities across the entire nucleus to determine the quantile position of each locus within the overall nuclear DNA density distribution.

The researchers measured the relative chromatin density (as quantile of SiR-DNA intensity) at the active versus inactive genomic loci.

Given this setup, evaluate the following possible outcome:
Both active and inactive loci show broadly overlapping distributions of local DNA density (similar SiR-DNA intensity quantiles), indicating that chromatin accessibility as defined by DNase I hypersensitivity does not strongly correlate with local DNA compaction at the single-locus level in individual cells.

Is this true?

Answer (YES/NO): NO